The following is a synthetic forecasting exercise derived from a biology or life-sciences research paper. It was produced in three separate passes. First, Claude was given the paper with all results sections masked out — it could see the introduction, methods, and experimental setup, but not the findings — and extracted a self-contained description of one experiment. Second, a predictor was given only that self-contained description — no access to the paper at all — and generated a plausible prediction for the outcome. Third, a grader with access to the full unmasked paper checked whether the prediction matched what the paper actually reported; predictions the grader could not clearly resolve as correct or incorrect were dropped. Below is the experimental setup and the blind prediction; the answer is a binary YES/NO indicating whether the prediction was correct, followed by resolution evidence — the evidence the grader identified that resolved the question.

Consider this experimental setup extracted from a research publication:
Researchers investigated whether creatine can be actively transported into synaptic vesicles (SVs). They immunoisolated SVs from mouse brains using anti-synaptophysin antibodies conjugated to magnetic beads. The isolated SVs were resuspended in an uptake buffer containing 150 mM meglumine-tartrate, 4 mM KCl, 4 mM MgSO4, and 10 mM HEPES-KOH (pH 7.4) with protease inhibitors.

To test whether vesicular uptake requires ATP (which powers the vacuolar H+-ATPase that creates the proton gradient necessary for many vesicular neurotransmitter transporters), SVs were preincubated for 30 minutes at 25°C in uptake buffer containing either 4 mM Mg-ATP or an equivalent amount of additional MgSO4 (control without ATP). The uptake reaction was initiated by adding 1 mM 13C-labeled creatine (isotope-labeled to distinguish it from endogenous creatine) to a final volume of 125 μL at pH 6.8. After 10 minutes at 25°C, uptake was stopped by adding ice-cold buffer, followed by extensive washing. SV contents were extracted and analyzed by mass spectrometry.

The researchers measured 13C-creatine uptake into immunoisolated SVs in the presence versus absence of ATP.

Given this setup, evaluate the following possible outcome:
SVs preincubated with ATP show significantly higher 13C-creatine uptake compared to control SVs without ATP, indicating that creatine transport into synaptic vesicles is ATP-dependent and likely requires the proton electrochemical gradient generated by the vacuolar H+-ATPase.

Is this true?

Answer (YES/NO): YES